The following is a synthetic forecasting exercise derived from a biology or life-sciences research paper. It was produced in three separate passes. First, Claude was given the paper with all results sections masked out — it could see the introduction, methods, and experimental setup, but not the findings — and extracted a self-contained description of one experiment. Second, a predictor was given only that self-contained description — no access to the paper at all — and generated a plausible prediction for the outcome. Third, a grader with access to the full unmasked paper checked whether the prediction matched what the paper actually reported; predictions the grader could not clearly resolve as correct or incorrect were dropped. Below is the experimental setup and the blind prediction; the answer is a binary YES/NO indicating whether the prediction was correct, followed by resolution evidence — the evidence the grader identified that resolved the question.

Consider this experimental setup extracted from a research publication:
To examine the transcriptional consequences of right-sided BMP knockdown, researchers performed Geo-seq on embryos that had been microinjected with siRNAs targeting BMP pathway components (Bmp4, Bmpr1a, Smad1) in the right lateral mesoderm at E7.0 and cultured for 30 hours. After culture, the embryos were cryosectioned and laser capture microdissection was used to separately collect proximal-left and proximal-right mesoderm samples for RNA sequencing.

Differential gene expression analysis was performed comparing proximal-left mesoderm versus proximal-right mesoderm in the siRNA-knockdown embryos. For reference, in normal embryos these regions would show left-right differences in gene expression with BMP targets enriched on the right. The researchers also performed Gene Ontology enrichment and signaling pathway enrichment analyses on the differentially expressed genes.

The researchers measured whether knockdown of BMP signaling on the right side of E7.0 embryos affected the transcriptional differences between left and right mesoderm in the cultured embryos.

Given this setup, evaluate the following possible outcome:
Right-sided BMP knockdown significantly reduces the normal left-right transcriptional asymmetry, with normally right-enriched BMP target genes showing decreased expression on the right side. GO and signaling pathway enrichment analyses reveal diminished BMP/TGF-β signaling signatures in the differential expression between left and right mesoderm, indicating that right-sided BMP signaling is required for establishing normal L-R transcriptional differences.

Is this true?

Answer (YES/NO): YES